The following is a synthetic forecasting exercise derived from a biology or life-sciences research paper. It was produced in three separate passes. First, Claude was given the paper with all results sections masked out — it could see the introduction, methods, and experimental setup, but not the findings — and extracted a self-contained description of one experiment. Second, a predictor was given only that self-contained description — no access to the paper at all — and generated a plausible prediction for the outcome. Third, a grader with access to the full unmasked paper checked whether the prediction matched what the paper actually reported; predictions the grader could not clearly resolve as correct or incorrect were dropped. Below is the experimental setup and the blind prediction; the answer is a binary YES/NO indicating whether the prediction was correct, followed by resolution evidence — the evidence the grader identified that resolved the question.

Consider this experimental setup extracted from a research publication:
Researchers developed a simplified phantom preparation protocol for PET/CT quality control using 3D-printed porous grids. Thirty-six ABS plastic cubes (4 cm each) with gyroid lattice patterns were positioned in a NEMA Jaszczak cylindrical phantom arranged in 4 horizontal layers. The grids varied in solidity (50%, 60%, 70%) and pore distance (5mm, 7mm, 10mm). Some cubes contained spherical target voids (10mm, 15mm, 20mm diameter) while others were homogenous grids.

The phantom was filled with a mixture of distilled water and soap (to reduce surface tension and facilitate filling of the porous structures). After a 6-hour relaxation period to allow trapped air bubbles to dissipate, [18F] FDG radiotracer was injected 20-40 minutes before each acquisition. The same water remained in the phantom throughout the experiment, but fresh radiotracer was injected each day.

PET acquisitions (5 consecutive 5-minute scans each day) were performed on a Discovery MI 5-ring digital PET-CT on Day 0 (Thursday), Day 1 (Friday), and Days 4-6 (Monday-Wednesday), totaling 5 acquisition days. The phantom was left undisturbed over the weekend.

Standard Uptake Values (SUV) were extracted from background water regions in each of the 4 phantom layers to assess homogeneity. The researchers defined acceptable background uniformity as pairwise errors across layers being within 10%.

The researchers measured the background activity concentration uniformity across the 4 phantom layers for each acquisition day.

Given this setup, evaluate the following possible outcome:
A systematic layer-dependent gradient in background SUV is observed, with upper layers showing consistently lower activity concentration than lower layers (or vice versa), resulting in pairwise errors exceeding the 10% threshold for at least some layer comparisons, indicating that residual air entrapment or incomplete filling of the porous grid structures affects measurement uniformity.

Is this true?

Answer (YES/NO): NO